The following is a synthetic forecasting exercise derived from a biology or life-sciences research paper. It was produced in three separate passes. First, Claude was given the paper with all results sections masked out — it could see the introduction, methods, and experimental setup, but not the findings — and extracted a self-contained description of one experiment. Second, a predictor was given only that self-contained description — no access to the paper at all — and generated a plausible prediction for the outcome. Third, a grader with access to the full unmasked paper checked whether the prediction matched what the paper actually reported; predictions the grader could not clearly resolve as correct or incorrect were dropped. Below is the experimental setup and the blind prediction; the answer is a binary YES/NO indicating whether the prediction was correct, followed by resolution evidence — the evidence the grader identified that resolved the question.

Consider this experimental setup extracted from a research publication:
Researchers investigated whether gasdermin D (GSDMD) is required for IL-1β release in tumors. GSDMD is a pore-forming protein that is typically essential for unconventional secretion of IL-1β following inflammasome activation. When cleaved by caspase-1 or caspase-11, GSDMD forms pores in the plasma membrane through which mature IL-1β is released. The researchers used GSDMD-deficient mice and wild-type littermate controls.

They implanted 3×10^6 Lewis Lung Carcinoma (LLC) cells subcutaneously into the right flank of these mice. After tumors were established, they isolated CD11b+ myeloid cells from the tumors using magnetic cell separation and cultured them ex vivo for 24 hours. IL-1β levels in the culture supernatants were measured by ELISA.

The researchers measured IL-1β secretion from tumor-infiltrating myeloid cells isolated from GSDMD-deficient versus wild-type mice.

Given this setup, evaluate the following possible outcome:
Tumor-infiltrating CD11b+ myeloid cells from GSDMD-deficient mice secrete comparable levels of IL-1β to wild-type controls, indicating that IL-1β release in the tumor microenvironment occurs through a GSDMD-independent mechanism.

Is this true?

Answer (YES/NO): YES